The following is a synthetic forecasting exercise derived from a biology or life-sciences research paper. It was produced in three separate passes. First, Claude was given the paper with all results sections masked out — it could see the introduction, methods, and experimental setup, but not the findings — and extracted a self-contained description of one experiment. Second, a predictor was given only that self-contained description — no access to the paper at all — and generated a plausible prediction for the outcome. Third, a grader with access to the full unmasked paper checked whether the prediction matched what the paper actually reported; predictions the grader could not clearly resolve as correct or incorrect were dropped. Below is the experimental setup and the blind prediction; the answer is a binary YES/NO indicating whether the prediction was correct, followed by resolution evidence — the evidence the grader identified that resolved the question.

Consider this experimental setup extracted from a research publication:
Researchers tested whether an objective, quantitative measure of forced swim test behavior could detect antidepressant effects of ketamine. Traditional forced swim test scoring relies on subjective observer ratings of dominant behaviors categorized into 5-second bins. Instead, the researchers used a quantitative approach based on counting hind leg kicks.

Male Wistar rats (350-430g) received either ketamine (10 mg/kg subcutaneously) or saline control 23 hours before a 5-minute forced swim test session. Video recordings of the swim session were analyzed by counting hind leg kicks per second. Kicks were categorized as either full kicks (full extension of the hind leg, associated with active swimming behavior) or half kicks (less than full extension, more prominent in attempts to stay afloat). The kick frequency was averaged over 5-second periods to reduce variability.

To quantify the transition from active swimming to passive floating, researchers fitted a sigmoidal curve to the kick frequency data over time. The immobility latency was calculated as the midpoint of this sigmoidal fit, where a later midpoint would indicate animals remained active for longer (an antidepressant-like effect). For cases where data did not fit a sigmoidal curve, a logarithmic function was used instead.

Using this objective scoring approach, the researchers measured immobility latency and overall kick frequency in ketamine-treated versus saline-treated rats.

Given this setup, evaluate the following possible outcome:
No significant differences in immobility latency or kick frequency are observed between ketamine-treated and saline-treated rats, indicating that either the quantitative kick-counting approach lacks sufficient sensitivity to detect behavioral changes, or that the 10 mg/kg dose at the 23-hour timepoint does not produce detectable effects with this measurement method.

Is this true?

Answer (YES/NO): YES